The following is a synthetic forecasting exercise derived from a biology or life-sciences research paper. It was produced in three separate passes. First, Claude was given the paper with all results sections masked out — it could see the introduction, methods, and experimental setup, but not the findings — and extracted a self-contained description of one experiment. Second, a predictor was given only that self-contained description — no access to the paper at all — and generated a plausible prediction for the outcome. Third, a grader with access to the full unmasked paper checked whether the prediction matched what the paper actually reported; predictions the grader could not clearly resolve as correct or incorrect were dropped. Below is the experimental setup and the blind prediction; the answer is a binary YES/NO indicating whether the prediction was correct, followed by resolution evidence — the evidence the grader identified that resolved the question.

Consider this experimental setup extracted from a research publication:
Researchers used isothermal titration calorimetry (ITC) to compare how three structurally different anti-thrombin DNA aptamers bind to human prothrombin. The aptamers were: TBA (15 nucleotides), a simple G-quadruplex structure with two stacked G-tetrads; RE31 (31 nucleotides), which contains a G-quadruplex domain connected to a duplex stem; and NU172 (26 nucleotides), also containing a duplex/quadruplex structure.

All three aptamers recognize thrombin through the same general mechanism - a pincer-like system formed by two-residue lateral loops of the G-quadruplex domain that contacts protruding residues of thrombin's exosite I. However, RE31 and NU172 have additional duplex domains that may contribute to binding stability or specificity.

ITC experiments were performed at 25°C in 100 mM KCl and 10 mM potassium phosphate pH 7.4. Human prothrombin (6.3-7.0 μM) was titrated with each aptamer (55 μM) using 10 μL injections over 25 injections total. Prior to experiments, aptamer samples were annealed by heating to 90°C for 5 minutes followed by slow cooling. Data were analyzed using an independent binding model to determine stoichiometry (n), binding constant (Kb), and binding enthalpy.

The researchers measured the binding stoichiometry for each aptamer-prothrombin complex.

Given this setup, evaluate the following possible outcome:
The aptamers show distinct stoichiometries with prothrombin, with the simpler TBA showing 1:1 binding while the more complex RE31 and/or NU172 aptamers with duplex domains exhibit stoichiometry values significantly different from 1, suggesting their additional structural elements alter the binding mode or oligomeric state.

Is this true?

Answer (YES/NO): NO